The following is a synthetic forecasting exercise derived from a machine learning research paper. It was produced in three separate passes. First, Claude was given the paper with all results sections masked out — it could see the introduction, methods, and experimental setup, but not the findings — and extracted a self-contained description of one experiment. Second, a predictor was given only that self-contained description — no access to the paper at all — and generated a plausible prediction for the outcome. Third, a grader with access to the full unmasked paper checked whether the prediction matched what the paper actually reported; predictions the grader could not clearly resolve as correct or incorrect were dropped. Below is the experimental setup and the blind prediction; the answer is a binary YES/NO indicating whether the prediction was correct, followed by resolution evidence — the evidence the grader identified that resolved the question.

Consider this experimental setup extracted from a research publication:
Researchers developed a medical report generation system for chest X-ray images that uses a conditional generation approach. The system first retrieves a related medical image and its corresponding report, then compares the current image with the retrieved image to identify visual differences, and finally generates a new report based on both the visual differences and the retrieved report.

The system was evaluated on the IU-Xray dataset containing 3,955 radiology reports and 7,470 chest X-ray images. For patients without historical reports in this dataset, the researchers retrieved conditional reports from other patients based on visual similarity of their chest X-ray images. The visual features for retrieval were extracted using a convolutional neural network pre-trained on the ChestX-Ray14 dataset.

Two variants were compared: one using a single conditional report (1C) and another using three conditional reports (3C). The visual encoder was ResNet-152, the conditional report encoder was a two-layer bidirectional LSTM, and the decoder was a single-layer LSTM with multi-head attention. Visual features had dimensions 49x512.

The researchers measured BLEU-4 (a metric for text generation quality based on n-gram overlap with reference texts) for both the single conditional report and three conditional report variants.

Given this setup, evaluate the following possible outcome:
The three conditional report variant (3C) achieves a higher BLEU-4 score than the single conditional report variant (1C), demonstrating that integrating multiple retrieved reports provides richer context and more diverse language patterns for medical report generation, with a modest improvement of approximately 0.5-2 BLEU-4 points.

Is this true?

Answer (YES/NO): YES